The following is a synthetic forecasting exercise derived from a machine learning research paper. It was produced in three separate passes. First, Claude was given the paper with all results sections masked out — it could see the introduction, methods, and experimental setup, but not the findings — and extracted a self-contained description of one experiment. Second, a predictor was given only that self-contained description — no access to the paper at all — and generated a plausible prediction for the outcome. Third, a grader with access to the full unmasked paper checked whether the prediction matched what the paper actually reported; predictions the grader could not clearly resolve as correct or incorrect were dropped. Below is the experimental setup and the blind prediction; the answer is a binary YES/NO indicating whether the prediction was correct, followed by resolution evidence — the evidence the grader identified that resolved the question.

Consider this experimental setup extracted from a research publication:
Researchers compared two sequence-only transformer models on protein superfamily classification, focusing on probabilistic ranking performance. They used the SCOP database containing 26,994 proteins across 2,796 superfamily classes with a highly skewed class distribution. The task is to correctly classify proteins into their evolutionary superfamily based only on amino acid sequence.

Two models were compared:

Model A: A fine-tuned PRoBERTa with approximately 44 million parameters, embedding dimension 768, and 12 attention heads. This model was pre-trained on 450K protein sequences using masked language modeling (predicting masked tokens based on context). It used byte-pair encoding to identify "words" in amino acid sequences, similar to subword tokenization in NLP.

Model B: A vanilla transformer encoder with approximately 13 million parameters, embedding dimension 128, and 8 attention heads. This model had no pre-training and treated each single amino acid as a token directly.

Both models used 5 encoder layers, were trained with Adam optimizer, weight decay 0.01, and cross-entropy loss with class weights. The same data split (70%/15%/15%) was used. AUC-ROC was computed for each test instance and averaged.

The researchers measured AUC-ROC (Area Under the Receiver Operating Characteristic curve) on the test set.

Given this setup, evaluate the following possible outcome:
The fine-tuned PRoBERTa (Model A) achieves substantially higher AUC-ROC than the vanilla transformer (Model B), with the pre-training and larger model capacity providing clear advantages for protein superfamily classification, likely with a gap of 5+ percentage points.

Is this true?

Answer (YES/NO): NO